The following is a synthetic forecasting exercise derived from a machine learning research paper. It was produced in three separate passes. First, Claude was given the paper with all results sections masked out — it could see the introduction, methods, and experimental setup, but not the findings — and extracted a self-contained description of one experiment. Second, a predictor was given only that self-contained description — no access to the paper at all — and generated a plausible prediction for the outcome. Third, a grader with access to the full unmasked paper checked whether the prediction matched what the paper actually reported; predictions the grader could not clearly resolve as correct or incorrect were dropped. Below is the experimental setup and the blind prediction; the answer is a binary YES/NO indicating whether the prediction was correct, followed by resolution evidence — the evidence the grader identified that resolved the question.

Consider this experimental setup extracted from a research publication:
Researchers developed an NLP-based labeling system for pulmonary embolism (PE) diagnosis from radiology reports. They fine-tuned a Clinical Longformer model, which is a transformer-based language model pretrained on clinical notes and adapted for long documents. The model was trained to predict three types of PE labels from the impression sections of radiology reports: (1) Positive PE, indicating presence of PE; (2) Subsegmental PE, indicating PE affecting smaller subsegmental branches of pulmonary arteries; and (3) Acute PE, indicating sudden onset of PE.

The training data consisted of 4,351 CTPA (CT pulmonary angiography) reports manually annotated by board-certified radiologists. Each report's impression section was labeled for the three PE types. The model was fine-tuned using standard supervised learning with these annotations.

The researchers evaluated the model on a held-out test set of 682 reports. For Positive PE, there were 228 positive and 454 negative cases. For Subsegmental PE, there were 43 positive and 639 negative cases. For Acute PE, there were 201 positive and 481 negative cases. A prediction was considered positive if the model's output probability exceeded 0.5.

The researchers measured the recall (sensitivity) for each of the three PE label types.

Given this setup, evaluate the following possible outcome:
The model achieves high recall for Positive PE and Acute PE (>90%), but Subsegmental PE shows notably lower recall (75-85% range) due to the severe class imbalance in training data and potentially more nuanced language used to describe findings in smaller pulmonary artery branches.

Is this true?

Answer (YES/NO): NO